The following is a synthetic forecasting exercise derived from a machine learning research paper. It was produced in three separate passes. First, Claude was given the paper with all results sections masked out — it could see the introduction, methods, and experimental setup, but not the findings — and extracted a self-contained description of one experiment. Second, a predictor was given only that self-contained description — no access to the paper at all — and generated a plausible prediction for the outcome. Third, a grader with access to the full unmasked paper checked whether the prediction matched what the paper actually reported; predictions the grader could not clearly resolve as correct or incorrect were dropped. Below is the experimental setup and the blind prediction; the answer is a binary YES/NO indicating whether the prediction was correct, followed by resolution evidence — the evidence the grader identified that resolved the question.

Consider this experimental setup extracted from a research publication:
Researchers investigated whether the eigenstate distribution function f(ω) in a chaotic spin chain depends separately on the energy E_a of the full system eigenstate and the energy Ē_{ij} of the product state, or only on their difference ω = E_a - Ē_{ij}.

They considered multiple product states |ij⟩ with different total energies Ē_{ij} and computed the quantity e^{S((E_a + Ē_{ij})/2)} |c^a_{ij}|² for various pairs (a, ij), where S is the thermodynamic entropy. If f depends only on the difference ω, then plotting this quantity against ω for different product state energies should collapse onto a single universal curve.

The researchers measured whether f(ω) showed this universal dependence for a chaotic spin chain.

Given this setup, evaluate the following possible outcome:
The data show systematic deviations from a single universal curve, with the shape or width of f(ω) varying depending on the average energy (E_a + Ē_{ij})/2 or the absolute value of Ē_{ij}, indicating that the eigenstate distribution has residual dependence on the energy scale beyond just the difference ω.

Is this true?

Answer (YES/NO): NO